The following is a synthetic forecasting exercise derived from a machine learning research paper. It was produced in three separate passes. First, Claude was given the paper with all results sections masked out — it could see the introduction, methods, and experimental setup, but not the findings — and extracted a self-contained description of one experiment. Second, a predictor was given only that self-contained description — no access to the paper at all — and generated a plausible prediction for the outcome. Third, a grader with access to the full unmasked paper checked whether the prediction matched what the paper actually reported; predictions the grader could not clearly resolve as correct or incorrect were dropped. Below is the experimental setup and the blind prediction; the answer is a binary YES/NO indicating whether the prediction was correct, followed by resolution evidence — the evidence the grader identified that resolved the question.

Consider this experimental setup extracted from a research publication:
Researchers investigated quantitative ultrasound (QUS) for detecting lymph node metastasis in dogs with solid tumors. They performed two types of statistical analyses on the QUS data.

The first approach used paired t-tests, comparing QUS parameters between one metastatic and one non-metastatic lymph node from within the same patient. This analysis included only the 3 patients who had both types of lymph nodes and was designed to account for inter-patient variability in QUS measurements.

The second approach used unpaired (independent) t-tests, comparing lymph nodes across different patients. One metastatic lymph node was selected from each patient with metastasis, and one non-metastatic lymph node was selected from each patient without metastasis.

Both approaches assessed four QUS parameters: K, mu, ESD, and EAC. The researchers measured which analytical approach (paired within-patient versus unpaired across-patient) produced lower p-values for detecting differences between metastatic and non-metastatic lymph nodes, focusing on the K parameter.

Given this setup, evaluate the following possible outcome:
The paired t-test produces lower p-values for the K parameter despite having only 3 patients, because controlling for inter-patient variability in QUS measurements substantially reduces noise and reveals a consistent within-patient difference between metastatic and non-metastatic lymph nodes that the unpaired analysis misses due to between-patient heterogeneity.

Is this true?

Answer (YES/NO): YES